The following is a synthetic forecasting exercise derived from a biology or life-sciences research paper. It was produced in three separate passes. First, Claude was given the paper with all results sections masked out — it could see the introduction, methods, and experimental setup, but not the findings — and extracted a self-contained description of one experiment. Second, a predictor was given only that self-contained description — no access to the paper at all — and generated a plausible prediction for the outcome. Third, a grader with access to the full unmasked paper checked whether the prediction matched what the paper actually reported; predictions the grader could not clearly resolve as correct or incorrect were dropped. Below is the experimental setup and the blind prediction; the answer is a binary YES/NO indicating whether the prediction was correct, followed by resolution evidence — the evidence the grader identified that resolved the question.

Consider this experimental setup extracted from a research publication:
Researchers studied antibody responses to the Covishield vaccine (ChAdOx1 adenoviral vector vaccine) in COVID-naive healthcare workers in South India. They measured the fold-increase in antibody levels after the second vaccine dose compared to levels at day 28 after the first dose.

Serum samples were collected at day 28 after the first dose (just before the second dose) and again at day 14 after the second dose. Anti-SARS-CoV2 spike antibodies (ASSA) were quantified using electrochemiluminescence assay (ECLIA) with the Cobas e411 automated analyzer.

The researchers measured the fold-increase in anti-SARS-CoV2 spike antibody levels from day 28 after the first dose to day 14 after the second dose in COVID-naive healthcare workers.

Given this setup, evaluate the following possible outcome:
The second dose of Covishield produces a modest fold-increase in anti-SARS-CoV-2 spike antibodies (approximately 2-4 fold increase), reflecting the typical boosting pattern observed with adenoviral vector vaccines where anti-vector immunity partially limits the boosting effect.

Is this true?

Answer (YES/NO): NO